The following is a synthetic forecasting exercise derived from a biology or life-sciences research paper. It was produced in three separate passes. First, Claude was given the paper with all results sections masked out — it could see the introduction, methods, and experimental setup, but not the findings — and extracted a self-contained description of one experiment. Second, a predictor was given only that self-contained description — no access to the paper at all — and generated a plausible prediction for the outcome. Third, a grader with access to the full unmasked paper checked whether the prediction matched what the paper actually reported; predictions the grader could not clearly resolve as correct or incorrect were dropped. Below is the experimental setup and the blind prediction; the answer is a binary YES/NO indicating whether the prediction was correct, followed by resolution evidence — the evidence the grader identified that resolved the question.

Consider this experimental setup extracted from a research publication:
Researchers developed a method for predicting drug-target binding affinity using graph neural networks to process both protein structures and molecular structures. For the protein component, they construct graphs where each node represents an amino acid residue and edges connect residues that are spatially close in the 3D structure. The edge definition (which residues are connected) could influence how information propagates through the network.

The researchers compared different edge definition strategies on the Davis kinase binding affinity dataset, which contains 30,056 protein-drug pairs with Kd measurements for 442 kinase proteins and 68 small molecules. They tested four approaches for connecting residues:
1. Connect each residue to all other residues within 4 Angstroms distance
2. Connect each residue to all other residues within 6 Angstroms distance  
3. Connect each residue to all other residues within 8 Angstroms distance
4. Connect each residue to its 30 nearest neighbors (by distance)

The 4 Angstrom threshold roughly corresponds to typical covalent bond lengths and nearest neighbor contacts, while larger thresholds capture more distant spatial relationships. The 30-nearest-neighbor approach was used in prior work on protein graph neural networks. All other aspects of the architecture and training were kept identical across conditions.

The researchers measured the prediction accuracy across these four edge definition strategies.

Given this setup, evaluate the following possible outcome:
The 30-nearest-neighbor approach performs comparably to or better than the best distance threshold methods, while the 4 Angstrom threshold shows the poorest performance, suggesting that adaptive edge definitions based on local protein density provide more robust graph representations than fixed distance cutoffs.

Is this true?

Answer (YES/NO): NO